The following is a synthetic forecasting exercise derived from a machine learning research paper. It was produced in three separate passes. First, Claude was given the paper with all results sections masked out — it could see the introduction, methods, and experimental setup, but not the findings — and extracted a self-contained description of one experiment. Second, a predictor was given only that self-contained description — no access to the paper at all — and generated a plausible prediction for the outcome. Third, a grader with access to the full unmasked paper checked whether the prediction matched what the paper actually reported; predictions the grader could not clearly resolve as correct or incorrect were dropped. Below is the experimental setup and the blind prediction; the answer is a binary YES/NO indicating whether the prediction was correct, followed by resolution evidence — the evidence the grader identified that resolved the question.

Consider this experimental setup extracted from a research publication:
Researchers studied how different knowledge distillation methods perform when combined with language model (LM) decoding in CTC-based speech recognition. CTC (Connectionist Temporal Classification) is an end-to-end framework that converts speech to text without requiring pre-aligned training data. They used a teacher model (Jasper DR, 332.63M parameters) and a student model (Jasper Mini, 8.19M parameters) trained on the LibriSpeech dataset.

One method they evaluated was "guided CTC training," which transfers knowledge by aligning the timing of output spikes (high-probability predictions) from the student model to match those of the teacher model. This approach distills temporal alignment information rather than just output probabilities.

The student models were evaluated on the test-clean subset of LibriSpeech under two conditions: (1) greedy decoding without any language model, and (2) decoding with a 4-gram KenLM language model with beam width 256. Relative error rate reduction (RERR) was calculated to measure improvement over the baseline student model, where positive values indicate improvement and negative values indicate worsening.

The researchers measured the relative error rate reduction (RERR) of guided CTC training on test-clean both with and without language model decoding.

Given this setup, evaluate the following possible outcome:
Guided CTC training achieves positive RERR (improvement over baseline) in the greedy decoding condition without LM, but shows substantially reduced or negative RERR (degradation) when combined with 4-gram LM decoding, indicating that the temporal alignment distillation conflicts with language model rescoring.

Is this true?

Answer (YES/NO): YES